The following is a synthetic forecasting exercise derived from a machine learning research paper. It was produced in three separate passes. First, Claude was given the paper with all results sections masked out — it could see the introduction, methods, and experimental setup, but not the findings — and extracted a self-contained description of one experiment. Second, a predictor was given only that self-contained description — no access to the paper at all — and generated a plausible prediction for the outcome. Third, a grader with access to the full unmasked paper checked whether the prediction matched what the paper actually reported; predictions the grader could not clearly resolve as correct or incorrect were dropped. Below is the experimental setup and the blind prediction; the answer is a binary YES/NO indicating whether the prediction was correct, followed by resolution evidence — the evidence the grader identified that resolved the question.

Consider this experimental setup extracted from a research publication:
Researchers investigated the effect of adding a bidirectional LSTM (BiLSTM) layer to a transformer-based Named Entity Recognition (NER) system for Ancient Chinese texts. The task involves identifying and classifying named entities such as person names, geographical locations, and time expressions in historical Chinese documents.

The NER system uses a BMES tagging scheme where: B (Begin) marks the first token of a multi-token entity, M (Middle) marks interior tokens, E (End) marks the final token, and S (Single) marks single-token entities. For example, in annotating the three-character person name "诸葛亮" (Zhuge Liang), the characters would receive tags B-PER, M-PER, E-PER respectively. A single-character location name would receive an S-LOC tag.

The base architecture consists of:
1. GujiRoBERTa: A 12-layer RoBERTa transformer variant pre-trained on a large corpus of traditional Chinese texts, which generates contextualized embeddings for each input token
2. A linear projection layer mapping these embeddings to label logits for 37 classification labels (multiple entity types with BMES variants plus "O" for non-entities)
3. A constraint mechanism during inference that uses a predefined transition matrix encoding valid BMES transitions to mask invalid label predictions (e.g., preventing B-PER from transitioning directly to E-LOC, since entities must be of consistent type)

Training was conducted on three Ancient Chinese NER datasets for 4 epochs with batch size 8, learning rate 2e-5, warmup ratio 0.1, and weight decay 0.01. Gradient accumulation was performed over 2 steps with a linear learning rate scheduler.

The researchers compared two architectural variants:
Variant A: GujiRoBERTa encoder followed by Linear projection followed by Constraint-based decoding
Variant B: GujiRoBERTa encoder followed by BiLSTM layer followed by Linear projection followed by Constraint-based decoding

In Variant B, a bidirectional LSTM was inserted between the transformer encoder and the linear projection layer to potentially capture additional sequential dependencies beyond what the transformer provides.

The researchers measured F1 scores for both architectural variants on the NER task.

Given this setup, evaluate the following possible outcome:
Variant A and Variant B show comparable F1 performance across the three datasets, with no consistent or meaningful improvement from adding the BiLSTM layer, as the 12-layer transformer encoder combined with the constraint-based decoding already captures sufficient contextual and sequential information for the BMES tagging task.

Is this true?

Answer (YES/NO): NO